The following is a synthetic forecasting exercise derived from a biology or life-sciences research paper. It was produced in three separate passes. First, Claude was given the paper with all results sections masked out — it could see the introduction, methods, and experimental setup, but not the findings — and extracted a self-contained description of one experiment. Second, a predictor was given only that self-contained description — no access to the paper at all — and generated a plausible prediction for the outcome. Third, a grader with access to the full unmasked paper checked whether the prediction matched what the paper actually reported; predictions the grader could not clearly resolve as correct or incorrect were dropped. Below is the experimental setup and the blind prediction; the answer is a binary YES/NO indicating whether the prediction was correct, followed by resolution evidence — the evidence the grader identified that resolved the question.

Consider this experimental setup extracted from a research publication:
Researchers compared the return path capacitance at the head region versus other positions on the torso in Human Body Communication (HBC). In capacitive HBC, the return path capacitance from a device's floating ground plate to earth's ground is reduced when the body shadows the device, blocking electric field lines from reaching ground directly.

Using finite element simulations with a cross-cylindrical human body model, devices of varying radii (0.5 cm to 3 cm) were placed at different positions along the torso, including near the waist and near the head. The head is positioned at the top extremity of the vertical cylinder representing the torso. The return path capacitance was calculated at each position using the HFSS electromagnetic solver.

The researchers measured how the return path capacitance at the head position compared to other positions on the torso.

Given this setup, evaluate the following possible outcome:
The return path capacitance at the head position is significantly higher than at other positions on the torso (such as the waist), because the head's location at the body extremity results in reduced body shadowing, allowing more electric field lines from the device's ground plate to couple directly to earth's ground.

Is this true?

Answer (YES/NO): YES